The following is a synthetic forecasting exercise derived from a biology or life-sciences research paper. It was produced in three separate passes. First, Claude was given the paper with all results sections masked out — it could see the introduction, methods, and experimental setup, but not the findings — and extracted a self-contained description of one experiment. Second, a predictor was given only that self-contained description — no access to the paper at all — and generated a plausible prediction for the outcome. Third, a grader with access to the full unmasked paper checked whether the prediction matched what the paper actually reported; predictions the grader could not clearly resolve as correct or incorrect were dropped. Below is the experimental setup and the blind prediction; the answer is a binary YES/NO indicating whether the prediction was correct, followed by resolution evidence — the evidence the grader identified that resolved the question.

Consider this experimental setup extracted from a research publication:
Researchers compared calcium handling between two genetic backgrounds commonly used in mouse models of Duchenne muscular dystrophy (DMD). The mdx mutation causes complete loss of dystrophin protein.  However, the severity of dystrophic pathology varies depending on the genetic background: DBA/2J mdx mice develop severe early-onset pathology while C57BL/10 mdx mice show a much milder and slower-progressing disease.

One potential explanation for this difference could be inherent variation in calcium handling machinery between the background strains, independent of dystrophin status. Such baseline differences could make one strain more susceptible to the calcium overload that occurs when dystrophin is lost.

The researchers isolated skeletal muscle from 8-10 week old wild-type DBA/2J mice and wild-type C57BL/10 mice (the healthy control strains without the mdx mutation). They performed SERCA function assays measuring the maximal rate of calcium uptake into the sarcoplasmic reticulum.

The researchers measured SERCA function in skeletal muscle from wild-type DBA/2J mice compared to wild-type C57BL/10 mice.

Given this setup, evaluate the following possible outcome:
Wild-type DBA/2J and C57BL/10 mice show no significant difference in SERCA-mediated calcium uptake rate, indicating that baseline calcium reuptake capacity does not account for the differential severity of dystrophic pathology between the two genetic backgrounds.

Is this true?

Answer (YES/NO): YES